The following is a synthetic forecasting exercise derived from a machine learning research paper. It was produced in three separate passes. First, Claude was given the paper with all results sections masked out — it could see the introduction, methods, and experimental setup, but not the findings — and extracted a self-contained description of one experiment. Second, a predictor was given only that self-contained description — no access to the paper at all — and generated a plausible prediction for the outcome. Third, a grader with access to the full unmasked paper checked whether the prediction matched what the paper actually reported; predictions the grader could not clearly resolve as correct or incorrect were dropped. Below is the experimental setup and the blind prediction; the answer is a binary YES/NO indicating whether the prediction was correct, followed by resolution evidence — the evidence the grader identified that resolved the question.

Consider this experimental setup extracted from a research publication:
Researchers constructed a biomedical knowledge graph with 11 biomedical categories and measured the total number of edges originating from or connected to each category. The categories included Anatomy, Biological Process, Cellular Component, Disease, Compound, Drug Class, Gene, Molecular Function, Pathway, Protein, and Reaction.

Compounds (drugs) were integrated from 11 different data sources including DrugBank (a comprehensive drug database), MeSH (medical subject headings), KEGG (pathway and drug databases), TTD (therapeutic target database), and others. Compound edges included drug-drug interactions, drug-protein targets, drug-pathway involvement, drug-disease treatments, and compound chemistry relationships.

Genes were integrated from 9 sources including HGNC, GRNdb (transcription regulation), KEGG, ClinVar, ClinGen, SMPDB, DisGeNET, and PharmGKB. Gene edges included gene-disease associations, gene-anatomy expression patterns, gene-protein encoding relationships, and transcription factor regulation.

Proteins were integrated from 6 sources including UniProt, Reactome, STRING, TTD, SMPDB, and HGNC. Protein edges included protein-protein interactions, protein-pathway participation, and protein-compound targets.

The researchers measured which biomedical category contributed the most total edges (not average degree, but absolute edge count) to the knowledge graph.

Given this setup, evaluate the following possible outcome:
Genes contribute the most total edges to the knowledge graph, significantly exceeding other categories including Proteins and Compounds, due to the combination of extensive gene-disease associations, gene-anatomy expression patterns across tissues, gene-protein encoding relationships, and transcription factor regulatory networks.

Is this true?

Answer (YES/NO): NO